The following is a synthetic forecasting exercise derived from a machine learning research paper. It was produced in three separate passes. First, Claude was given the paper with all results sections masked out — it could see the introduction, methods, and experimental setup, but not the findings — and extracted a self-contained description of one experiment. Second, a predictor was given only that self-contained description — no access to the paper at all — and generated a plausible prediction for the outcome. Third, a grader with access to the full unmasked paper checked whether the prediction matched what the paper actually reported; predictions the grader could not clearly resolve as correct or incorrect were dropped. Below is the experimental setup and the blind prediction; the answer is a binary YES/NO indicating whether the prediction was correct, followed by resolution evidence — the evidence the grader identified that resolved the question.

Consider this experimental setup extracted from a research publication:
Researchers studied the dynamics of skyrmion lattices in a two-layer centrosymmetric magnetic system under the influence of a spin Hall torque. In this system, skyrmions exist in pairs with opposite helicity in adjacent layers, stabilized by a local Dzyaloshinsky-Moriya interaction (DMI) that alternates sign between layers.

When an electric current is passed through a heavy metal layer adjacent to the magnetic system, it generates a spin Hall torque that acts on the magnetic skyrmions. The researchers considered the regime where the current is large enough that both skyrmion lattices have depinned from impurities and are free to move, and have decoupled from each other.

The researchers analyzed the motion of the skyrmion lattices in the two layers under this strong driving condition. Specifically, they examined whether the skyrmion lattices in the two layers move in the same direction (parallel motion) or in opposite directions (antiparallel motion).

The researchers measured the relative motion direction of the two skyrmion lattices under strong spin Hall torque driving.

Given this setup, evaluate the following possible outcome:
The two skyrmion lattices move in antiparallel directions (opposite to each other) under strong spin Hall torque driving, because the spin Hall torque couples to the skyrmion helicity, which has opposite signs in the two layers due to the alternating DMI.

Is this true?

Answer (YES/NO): YES